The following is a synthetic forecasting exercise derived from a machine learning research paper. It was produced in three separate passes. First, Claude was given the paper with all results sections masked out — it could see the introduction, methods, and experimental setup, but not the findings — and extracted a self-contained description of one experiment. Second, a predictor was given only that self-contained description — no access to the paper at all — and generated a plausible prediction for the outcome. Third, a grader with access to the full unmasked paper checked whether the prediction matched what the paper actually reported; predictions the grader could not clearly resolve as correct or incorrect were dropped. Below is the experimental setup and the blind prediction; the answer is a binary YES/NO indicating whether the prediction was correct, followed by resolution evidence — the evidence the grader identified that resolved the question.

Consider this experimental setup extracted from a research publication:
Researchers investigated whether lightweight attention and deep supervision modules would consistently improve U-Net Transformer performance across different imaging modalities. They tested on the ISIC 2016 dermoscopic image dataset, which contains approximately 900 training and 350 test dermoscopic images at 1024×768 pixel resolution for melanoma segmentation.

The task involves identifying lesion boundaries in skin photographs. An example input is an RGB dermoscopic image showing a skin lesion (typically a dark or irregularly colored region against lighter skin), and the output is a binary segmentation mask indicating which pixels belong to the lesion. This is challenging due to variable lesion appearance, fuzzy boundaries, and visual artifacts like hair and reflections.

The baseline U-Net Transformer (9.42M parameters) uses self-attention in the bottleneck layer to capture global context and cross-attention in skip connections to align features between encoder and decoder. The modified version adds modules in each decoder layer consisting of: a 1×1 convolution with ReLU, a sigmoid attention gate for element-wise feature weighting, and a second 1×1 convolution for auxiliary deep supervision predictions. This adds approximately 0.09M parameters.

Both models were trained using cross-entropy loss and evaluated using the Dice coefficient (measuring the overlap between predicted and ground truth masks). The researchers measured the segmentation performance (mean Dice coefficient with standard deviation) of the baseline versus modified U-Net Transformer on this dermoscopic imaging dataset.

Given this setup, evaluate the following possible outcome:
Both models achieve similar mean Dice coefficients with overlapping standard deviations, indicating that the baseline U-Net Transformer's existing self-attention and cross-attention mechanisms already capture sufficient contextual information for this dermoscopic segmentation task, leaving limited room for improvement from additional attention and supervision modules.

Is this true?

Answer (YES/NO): NO